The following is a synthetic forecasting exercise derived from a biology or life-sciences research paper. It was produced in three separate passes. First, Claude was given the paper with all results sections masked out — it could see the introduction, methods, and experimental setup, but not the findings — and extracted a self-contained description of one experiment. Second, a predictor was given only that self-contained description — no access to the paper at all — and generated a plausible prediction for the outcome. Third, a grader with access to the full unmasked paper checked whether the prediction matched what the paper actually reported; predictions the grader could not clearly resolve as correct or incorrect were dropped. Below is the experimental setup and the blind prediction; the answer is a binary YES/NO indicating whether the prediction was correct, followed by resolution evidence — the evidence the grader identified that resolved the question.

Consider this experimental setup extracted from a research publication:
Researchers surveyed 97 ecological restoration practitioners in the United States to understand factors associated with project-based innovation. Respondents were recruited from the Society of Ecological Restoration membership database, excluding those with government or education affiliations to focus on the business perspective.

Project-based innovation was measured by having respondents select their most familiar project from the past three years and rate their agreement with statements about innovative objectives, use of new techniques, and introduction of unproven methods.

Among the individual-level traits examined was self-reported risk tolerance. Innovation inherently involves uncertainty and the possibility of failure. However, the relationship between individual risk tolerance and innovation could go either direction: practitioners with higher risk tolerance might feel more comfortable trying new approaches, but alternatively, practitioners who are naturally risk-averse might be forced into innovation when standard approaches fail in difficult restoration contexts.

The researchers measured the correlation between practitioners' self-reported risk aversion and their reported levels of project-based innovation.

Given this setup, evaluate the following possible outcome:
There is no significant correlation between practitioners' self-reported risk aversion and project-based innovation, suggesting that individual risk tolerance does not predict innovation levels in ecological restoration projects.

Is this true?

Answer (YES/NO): NO